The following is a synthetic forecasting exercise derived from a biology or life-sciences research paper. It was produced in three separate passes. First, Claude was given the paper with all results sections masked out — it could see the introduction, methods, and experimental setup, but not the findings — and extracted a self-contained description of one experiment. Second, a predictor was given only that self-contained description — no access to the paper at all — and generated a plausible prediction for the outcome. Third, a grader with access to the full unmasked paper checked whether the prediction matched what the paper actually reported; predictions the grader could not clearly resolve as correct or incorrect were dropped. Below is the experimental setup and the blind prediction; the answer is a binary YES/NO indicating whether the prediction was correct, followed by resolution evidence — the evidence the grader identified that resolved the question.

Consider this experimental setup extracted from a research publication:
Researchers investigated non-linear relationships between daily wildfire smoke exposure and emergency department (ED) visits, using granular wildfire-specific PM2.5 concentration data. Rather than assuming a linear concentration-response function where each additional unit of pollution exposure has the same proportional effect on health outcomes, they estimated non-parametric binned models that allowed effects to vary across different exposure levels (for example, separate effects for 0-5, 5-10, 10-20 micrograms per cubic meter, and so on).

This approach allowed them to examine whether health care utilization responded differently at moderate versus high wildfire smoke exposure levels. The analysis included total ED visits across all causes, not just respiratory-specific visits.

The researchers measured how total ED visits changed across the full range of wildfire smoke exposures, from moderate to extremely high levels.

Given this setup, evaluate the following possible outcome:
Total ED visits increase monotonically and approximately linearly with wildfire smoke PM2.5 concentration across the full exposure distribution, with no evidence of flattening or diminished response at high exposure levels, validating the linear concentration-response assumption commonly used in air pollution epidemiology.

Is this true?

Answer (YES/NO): NO